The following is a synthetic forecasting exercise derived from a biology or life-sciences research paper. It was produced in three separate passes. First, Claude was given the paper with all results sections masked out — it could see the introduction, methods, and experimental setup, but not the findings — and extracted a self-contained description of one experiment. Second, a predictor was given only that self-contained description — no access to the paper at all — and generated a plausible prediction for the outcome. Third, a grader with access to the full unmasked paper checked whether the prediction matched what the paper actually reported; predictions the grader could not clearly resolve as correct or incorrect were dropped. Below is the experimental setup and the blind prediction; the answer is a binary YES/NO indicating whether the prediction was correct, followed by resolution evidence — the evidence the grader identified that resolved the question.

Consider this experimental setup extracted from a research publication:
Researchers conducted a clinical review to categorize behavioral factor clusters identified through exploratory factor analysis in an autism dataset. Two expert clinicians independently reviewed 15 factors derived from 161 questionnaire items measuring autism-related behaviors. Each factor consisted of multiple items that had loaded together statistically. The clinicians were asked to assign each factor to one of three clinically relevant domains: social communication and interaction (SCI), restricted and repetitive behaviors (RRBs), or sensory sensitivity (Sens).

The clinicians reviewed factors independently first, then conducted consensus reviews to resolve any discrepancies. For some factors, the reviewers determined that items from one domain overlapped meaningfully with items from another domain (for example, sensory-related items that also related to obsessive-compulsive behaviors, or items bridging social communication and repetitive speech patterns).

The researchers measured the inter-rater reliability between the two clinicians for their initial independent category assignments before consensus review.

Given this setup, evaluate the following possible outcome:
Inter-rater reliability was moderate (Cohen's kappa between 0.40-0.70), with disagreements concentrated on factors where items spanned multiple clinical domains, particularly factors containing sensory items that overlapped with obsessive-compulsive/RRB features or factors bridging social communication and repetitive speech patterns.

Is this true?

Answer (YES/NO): NO